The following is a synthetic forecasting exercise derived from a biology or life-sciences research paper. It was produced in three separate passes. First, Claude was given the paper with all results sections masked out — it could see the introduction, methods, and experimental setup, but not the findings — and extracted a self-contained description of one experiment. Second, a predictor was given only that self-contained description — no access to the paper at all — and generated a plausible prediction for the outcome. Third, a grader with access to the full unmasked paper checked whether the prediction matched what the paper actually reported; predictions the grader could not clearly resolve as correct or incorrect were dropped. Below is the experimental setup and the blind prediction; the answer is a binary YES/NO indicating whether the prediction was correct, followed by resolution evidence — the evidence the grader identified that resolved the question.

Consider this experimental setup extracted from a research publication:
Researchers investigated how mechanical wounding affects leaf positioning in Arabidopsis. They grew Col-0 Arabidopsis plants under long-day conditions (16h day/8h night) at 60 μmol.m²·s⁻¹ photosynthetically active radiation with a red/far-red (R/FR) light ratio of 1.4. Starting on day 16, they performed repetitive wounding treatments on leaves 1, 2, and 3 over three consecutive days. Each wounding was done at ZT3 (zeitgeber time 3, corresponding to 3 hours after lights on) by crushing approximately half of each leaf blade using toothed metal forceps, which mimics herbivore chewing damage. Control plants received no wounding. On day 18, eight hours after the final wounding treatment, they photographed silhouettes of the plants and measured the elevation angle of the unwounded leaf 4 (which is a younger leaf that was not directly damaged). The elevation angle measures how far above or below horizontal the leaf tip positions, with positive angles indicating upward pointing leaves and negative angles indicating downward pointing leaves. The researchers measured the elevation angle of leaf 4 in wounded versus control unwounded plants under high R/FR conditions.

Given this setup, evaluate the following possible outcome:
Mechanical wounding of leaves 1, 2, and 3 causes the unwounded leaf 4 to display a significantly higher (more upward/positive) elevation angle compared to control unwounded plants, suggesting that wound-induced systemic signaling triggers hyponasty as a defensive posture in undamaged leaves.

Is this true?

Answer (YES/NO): NO